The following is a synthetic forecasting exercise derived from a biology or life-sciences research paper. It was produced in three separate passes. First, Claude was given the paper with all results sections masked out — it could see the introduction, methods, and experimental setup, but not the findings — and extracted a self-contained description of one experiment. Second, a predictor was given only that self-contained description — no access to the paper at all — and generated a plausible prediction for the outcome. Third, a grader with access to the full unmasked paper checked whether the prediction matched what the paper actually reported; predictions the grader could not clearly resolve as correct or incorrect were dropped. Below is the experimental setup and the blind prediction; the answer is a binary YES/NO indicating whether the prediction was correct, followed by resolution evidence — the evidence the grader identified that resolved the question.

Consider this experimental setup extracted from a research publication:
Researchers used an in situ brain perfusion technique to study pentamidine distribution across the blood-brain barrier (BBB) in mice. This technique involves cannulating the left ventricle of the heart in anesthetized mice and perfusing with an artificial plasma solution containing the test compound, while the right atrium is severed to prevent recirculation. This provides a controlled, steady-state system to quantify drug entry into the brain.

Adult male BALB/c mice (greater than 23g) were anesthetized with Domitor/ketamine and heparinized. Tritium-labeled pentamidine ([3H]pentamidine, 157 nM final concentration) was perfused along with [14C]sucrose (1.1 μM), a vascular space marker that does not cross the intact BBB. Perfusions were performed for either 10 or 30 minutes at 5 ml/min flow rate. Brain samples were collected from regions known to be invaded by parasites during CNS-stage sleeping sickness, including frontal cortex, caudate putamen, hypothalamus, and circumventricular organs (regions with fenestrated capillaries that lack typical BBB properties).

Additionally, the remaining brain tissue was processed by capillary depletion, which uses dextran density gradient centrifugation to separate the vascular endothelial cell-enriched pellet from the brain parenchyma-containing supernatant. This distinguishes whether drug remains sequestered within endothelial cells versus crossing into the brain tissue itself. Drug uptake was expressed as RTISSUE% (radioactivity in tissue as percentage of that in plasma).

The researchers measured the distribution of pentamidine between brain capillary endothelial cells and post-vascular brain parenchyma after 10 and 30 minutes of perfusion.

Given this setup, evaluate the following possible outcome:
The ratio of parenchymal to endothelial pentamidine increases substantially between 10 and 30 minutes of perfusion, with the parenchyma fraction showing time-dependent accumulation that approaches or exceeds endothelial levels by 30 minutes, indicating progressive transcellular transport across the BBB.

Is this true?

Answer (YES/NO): NO